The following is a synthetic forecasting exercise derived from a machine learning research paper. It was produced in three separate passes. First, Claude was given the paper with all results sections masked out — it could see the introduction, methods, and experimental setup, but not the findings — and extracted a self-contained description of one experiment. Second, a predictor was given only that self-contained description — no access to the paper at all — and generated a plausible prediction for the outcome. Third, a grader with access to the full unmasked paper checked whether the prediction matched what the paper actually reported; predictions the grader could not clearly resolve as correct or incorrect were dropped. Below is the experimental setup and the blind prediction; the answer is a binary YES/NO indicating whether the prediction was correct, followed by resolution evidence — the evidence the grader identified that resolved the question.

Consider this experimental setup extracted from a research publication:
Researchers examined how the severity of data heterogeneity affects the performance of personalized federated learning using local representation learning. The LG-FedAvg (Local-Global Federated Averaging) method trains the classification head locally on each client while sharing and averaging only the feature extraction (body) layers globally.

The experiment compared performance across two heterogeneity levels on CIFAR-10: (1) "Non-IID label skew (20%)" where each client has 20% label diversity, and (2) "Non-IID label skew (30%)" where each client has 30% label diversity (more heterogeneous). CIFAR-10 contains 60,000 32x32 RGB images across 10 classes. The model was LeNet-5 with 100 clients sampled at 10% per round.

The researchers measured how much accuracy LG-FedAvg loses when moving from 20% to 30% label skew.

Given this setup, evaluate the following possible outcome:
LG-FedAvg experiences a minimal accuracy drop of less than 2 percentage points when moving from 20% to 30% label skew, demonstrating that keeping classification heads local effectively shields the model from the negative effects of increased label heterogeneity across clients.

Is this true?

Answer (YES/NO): NO